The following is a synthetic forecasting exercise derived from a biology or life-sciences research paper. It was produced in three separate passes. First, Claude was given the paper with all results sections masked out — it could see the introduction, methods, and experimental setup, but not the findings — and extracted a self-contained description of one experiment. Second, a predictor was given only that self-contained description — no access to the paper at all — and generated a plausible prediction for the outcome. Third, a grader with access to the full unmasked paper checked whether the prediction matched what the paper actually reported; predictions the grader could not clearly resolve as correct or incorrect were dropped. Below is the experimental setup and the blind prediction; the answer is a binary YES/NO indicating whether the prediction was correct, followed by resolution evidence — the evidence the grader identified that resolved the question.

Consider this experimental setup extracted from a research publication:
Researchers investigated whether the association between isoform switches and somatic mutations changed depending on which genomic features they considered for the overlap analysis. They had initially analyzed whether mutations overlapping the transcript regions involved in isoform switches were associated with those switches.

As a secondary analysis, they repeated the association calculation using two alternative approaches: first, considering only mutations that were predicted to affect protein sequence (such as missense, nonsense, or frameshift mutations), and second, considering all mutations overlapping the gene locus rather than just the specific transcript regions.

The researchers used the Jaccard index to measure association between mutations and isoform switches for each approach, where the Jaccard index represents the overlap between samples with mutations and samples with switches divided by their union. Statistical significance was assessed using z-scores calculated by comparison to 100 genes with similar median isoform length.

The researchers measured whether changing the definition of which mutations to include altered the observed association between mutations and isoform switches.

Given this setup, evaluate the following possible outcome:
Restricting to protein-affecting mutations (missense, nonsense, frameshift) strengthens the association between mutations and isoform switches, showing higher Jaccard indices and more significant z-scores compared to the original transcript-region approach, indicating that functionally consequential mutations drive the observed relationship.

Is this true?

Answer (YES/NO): NO